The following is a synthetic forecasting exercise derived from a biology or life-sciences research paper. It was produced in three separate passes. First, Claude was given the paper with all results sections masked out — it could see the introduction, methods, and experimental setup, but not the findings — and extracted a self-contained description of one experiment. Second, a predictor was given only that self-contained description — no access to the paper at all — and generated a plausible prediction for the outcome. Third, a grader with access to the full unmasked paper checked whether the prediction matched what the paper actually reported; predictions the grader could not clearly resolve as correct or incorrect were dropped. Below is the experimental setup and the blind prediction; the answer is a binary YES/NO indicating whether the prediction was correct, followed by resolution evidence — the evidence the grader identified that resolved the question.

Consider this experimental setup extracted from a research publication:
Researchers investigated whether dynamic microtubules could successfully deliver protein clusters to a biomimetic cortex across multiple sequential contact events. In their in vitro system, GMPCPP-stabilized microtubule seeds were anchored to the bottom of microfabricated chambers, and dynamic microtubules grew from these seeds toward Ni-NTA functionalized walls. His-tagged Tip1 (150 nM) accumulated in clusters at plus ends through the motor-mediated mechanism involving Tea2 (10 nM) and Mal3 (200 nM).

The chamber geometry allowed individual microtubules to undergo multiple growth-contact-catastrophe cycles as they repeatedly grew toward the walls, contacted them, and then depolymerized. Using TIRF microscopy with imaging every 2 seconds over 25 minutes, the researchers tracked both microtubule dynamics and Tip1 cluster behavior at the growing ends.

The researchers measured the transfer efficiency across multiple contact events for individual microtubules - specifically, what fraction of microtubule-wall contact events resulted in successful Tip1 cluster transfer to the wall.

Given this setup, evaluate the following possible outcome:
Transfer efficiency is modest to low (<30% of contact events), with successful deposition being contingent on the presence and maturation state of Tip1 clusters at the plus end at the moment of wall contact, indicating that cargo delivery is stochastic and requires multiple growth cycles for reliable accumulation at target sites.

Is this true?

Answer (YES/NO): NO